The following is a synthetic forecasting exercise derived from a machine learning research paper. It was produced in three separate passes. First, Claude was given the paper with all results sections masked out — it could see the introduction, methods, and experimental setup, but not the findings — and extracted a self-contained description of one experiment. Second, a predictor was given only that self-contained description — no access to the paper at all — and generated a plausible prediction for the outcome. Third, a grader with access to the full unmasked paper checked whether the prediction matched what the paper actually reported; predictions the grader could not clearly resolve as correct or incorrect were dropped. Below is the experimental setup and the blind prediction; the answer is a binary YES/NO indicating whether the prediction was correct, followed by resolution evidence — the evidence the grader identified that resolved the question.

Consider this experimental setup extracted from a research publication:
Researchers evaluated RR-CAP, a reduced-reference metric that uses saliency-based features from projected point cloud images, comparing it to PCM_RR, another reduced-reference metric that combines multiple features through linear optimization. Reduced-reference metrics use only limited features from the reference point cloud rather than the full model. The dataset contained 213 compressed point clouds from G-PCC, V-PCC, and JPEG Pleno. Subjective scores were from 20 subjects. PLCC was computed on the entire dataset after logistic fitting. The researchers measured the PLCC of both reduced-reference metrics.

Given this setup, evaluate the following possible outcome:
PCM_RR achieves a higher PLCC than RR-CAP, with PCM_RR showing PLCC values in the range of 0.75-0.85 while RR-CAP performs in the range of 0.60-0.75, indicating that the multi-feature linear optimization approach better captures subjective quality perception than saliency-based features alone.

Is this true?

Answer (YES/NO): NO